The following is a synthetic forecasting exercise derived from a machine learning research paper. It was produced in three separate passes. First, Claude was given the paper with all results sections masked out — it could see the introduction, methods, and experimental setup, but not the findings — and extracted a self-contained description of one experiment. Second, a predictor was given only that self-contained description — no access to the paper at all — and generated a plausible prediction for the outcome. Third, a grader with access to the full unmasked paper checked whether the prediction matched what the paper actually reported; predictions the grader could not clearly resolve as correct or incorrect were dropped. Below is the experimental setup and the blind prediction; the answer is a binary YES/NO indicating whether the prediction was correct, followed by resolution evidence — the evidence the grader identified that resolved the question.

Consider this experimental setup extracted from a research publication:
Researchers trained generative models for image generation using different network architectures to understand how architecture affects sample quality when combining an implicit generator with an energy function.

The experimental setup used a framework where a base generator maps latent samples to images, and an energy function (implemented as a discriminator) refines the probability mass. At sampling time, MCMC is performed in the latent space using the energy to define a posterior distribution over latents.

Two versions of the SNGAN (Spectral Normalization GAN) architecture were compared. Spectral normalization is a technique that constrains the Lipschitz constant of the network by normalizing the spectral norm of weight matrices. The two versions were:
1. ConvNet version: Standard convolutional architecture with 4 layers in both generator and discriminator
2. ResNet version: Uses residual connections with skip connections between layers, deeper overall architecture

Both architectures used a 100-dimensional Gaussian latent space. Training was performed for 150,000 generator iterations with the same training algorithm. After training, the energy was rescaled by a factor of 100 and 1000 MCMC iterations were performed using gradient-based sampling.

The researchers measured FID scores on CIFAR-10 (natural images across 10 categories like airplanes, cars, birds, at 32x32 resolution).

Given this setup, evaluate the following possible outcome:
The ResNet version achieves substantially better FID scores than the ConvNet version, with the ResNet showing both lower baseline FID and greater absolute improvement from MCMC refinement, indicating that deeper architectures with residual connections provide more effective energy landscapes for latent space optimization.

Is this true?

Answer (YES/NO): NO